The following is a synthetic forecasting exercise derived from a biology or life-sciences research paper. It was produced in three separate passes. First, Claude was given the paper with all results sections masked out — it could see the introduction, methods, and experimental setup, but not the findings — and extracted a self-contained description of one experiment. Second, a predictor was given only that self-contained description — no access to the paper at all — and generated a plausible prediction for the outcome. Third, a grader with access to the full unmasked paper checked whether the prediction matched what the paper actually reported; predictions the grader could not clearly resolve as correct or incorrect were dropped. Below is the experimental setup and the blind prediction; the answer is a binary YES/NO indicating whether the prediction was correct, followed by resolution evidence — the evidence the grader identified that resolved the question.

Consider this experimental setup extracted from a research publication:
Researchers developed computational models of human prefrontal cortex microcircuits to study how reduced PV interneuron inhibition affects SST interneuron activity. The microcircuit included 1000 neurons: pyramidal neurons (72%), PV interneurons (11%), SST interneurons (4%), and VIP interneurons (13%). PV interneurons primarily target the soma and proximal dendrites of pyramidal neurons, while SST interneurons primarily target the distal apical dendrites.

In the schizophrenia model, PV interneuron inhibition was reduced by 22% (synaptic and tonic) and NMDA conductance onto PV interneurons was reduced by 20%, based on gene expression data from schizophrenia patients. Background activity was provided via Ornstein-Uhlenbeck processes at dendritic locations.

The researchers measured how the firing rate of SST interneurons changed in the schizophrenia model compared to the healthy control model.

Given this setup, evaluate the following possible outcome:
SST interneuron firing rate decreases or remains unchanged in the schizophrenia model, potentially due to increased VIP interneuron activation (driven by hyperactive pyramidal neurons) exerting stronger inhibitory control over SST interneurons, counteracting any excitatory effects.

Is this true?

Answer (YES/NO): NO